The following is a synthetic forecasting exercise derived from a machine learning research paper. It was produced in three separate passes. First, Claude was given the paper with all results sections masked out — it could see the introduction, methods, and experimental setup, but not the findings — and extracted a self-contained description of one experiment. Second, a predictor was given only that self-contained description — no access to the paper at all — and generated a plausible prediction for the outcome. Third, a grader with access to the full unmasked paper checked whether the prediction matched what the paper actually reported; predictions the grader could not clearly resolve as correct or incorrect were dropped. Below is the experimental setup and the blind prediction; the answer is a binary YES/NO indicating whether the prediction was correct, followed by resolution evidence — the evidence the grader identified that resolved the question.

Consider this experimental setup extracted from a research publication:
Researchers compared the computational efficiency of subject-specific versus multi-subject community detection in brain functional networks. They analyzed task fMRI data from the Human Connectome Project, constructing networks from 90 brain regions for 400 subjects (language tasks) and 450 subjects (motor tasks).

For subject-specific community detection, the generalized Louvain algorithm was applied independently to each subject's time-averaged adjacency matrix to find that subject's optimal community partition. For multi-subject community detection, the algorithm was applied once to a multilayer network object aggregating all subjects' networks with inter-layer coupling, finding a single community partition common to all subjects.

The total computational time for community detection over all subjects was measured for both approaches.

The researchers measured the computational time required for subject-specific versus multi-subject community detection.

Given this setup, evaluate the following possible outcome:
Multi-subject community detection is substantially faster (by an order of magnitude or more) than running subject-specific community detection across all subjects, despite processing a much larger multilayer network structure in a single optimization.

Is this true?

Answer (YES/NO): YES